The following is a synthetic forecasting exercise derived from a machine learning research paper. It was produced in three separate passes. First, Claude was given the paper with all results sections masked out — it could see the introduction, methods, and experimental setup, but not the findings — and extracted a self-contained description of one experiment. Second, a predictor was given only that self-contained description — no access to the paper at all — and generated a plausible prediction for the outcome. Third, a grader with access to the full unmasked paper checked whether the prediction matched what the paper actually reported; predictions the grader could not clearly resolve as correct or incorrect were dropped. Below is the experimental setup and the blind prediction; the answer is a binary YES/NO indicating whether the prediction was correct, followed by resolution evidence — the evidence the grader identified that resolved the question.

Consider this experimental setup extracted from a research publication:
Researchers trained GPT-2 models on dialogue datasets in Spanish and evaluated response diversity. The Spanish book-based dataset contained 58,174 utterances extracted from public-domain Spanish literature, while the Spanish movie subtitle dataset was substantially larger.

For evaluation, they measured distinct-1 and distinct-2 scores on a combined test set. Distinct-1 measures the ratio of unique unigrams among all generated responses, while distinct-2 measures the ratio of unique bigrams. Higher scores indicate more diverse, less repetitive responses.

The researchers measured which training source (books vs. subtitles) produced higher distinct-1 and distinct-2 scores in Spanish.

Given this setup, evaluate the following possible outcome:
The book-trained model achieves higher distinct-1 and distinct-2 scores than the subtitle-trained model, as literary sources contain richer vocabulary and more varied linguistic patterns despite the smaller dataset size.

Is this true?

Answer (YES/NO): NO